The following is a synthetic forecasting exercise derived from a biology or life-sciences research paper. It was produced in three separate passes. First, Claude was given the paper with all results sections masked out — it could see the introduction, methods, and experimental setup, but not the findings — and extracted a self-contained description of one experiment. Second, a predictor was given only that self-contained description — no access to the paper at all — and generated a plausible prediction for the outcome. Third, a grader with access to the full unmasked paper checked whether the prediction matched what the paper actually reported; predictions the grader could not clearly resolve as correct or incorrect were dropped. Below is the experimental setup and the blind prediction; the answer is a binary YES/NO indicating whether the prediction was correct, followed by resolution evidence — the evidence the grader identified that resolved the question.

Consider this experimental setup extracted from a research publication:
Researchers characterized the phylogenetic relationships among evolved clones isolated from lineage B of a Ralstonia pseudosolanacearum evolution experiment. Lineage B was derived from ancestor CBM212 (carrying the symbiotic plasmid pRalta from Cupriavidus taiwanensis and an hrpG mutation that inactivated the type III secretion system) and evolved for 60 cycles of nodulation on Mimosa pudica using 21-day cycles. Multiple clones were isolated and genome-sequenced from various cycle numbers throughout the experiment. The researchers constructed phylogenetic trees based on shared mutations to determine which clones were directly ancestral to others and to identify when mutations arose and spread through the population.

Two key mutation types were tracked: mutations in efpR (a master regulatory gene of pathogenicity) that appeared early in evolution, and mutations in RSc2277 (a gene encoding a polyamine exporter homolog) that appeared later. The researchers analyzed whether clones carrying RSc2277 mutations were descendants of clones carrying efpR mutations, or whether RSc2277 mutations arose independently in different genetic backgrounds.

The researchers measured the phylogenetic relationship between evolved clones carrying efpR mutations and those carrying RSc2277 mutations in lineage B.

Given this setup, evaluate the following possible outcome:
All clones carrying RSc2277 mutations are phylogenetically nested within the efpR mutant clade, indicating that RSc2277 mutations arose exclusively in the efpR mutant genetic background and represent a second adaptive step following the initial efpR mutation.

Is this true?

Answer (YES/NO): YES